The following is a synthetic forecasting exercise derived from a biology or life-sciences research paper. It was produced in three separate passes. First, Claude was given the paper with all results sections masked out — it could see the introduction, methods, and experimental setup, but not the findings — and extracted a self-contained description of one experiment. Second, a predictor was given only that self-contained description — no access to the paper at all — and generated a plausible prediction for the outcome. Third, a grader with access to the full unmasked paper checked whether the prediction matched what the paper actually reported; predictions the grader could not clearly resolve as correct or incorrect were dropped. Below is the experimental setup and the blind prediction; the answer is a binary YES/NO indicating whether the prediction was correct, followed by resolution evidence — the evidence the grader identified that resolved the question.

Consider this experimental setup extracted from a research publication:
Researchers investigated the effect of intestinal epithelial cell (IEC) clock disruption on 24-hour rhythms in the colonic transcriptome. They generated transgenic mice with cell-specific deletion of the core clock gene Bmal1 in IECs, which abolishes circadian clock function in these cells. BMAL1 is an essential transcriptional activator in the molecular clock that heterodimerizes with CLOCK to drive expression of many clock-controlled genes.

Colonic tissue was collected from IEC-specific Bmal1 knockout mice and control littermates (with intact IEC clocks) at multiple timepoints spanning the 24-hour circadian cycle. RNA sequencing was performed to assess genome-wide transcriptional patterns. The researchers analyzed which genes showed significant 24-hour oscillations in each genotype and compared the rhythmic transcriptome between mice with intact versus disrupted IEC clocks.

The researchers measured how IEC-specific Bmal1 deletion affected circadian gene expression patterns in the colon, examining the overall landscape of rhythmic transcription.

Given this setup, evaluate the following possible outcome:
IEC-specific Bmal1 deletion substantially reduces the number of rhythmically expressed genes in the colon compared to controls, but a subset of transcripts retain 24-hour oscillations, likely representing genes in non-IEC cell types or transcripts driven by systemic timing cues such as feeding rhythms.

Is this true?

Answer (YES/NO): YES